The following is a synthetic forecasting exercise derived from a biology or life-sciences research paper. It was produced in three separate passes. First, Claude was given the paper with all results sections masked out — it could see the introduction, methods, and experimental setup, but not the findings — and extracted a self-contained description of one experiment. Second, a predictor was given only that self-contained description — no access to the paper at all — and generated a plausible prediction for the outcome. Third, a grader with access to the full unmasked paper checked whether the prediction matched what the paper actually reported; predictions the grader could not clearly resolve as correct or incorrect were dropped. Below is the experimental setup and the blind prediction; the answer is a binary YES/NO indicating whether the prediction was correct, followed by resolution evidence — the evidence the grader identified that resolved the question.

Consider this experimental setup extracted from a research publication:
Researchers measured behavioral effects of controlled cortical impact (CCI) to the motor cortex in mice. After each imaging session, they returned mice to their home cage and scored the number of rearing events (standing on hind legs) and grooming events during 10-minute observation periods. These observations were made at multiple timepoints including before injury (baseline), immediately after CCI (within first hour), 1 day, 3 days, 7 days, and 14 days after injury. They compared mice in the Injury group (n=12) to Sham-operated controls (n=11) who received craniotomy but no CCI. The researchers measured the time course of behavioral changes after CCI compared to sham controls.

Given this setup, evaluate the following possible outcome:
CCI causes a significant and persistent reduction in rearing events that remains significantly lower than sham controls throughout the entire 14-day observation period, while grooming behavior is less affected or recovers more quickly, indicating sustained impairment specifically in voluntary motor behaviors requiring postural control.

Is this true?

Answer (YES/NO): NO